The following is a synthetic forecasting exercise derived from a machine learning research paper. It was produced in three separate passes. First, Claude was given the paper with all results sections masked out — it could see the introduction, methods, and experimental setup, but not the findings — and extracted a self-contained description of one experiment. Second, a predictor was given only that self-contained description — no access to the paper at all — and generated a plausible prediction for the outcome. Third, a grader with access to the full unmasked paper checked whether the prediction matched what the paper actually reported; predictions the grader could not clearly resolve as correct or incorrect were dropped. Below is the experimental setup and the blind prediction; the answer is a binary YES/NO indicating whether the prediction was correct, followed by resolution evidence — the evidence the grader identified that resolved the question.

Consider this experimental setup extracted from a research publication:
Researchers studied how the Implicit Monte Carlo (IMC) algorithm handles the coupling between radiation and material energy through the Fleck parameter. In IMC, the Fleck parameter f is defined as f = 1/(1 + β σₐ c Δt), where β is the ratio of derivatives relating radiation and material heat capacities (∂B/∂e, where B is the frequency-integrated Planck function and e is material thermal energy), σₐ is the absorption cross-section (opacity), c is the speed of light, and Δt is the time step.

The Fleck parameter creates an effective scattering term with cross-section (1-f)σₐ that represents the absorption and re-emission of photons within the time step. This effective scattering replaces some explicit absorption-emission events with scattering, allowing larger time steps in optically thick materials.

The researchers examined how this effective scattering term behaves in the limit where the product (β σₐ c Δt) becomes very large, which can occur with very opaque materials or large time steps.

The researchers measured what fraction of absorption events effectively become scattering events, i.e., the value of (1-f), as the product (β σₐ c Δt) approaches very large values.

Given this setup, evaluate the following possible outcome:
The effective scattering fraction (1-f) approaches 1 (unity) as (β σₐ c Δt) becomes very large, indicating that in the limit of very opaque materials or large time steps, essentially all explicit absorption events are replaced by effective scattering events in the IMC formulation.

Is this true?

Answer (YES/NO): YES